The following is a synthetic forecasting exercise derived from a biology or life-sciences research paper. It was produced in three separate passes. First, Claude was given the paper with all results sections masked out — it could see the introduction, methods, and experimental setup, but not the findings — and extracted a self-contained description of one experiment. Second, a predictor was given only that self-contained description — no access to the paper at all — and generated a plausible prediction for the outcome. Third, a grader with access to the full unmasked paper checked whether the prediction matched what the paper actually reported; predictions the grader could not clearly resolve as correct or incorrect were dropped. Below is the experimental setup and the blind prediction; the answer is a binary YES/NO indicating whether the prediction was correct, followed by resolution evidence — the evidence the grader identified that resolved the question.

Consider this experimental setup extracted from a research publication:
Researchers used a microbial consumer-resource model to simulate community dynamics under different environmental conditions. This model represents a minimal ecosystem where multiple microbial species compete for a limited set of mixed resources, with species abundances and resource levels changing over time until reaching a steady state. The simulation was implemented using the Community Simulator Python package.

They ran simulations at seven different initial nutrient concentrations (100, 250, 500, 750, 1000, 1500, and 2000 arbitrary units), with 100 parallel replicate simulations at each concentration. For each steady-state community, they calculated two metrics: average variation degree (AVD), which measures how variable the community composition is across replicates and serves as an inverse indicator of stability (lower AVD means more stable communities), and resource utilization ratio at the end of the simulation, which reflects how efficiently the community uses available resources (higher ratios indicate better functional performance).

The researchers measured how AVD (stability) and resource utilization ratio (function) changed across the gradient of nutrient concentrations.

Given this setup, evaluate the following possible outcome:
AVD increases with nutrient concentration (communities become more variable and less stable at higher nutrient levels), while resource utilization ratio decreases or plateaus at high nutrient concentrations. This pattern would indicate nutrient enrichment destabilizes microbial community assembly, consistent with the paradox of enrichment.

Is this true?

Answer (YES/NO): NO